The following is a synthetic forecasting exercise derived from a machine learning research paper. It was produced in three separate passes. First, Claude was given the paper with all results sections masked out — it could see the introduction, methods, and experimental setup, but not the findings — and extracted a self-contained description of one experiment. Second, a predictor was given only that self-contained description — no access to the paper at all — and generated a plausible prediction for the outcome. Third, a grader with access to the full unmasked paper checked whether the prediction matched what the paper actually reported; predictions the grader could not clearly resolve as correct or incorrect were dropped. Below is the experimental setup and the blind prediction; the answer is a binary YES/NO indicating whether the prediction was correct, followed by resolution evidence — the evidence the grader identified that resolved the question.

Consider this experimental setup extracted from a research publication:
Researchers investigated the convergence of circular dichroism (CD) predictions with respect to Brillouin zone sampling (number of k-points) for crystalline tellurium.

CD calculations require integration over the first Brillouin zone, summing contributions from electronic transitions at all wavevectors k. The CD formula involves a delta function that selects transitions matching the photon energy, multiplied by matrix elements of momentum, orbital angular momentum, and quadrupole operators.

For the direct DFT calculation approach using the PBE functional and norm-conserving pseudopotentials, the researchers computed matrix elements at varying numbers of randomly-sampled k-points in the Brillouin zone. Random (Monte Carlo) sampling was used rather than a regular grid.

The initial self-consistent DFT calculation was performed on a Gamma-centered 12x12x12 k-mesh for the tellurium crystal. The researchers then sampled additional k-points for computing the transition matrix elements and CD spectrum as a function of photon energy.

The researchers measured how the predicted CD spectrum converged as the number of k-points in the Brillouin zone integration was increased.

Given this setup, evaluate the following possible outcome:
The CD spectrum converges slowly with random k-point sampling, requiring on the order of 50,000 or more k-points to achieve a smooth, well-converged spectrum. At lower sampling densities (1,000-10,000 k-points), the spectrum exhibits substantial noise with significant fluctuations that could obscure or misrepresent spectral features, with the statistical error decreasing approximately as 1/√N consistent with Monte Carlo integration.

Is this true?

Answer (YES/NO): NO